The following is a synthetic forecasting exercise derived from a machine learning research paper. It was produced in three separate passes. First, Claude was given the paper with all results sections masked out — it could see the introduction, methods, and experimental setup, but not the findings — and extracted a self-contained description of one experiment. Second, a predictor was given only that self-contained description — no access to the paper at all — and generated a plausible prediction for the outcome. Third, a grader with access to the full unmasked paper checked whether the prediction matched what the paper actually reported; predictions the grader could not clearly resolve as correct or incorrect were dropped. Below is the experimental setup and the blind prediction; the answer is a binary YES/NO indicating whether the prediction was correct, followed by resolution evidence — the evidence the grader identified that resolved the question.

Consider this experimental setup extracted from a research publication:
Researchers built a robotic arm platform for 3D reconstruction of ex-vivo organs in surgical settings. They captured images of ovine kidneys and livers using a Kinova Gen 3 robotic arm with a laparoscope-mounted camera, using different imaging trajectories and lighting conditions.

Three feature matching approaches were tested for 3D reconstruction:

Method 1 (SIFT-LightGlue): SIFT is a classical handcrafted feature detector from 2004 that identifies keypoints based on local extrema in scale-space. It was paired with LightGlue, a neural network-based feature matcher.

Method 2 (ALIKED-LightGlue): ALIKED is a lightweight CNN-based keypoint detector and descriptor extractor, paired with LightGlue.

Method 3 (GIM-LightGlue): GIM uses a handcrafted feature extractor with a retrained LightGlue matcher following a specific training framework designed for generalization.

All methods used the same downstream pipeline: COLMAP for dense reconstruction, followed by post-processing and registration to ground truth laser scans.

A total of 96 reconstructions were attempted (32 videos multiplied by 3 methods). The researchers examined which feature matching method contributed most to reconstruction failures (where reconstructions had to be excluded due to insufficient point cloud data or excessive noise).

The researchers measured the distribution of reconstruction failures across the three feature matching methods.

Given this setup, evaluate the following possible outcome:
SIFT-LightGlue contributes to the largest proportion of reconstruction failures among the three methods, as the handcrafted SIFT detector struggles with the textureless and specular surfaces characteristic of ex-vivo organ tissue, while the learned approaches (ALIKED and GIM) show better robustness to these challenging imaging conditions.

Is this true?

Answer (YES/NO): YES